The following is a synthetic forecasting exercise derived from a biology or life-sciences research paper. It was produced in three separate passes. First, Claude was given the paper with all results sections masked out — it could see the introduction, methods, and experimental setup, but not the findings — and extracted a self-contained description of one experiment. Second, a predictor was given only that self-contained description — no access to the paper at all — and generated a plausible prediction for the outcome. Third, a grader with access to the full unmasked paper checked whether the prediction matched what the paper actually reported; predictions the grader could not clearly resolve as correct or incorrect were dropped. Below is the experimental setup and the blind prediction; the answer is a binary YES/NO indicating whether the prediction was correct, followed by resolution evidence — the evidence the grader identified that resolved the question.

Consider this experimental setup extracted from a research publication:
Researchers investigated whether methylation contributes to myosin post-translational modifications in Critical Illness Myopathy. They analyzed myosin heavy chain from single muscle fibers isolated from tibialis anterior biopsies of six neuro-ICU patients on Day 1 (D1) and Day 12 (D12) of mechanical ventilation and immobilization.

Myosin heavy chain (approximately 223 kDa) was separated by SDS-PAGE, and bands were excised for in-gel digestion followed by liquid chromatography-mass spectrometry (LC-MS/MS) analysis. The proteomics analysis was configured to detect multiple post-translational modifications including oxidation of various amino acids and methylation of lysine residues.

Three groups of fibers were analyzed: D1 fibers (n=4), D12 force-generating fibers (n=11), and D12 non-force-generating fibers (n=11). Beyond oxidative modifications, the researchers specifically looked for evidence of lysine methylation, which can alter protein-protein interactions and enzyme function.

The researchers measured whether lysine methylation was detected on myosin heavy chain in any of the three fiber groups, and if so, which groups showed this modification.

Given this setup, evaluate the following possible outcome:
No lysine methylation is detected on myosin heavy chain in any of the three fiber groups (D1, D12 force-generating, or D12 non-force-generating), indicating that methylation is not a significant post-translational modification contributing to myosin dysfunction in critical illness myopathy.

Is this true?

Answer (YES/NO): NO